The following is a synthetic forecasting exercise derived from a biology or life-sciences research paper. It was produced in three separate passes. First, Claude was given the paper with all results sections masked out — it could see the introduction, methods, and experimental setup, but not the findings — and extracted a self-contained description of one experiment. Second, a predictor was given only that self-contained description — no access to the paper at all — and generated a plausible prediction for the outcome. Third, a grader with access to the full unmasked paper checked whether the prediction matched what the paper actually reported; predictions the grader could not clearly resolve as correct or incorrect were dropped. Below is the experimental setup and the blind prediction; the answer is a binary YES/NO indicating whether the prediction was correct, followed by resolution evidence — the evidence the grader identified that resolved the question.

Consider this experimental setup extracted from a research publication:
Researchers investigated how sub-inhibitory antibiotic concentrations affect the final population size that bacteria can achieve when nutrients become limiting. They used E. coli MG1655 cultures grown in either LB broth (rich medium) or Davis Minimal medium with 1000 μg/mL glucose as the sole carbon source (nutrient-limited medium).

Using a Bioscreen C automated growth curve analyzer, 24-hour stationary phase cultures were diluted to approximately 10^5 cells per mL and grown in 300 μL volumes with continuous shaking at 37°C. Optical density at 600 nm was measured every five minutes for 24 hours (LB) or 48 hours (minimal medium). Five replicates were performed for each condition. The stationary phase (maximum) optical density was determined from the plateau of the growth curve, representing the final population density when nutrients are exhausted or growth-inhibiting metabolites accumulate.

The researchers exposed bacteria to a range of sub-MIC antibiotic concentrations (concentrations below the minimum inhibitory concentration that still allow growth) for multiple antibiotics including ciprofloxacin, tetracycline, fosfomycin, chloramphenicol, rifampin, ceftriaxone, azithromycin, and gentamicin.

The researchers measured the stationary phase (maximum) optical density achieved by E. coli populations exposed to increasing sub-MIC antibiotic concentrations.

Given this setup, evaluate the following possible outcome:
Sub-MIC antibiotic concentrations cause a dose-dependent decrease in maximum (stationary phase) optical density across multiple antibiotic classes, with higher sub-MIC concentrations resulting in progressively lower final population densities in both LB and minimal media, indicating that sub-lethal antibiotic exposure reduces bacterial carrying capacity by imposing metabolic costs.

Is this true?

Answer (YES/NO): YES